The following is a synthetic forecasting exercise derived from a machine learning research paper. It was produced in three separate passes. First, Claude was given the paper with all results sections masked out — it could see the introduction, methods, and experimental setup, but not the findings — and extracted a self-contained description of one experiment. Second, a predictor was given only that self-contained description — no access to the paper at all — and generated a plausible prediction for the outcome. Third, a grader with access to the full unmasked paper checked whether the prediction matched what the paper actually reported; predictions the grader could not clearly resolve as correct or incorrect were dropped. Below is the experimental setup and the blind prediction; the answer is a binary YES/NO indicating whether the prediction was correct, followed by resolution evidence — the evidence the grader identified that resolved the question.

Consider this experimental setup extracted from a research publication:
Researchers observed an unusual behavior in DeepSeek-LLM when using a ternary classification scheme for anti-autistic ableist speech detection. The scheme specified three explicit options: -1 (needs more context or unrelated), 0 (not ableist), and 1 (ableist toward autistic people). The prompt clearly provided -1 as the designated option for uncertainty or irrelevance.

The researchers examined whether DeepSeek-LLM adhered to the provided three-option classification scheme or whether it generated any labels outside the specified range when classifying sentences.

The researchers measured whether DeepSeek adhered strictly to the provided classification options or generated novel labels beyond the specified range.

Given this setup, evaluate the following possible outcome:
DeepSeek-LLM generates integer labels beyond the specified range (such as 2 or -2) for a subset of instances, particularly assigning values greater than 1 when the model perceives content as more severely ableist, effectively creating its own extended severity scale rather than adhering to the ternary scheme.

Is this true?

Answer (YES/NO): NO